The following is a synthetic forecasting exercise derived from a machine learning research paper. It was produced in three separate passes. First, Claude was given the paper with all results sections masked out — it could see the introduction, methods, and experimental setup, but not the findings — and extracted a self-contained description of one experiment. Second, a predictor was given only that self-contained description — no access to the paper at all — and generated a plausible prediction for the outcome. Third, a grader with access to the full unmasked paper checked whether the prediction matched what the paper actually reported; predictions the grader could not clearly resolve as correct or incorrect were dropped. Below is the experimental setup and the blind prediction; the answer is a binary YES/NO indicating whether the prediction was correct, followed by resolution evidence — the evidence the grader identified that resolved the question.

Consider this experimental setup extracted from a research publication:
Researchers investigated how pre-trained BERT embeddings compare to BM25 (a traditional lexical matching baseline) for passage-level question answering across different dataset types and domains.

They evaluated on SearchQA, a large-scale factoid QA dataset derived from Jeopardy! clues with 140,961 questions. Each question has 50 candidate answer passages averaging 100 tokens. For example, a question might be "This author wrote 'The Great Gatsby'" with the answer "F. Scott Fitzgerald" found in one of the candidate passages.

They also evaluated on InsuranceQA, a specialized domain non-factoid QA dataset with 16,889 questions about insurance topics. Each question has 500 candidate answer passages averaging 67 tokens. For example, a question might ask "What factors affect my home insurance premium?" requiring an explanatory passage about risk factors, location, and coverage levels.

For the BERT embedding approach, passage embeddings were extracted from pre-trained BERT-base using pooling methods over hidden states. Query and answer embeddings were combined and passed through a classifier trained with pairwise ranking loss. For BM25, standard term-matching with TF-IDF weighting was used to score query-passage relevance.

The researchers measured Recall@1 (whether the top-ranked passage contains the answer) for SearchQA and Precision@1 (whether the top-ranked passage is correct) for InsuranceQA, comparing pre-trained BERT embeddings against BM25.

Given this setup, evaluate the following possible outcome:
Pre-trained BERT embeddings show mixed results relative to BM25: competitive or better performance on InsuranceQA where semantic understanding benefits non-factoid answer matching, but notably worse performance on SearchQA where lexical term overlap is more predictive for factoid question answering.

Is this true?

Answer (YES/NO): NO